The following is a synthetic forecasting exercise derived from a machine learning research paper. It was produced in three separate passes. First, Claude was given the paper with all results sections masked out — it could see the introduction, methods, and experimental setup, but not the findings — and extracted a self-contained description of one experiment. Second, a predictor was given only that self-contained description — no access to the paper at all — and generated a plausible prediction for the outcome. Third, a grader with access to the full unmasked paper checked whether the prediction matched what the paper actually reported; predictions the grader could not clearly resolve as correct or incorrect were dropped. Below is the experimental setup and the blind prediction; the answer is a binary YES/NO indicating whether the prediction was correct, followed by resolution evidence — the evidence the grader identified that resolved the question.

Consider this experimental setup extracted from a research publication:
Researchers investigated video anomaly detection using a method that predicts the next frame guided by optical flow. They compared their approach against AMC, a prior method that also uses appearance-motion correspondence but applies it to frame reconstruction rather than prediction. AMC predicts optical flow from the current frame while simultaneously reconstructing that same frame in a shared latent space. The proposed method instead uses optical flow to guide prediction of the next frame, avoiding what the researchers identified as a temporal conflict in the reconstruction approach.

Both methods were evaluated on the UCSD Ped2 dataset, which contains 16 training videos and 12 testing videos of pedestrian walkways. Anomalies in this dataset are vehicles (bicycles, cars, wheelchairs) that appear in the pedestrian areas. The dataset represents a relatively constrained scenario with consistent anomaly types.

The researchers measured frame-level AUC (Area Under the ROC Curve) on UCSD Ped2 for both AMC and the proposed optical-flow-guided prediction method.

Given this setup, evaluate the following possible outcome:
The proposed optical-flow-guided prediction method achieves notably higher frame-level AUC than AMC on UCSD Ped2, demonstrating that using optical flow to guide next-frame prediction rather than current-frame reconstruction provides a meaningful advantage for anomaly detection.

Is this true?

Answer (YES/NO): NO